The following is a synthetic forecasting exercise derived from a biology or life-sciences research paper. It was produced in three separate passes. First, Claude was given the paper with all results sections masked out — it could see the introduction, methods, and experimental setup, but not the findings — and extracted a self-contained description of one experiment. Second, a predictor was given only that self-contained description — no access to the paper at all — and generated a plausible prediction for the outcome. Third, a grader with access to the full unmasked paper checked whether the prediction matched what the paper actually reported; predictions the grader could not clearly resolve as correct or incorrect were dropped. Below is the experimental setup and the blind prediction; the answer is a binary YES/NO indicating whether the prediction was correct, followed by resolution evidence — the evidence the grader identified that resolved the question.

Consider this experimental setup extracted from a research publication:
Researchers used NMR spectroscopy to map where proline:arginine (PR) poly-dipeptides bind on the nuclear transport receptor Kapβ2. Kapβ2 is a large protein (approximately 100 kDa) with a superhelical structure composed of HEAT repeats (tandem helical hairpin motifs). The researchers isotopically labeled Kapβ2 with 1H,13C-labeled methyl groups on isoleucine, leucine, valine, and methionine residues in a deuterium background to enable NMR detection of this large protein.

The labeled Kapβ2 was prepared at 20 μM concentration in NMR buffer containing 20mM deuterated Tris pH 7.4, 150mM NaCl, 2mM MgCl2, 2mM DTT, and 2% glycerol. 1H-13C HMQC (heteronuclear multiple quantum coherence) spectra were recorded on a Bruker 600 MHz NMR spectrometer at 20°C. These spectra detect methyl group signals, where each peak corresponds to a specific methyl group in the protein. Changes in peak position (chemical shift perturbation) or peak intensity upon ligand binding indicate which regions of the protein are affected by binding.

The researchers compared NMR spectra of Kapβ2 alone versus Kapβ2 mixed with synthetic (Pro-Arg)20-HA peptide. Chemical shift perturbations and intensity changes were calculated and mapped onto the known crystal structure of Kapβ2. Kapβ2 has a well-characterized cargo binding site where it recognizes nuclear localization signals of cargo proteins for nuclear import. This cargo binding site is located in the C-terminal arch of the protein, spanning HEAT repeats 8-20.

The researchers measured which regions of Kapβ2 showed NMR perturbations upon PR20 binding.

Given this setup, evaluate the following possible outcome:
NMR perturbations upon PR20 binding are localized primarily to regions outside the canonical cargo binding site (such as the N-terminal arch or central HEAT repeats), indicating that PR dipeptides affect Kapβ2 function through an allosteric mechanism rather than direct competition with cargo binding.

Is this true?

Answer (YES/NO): NO